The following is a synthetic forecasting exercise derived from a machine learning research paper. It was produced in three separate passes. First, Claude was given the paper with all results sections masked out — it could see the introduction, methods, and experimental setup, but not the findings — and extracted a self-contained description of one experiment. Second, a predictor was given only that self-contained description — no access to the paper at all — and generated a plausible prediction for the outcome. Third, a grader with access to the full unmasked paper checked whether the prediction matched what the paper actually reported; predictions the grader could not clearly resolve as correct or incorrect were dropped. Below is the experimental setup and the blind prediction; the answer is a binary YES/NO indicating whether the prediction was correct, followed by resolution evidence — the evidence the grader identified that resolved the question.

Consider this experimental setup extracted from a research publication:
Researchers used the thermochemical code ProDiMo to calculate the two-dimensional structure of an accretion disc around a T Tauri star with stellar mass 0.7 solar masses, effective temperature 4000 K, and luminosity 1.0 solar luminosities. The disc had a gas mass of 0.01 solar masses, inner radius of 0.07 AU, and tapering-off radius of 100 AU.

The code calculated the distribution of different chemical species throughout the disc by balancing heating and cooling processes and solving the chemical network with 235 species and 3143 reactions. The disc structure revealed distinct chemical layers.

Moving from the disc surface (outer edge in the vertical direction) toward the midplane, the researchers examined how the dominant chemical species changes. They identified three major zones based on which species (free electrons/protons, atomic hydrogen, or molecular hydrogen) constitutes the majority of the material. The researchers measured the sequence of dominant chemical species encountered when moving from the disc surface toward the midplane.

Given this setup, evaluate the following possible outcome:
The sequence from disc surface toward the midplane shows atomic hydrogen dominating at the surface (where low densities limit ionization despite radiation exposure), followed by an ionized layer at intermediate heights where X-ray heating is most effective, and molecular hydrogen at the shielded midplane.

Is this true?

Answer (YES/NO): NO